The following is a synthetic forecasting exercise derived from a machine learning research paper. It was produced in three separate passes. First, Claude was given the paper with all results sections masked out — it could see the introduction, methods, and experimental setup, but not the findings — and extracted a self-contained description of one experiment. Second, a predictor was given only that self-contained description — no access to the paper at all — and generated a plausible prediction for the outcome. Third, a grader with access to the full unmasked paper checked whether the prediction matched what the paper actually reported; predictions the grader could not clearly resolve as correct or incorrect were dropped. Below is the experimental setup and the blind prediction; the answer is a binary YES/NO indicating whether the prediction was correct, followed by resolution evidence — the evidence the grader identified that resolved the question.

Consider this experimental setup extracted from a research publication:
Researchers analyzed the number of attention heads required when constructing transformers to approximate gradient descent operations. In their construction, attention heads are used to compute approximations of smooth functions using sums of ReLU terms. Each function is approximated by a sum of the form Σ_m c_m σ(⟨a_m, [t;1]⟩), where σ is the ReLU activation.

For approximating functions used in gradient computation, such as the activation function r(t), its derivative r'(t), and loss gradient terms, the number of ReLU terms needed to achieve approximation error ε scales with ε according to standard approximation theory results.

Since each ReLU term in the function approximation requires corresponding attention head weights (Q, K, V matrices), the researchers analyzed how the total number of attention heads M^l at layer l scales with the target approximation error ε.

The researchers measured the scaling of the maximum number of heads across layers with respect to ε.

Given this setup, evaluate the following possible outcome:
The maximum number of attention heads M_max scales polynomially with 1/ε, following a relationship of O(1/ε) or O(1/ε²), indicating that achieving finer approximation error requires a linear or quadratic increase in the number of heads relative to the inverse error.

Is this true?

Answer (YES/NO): YES